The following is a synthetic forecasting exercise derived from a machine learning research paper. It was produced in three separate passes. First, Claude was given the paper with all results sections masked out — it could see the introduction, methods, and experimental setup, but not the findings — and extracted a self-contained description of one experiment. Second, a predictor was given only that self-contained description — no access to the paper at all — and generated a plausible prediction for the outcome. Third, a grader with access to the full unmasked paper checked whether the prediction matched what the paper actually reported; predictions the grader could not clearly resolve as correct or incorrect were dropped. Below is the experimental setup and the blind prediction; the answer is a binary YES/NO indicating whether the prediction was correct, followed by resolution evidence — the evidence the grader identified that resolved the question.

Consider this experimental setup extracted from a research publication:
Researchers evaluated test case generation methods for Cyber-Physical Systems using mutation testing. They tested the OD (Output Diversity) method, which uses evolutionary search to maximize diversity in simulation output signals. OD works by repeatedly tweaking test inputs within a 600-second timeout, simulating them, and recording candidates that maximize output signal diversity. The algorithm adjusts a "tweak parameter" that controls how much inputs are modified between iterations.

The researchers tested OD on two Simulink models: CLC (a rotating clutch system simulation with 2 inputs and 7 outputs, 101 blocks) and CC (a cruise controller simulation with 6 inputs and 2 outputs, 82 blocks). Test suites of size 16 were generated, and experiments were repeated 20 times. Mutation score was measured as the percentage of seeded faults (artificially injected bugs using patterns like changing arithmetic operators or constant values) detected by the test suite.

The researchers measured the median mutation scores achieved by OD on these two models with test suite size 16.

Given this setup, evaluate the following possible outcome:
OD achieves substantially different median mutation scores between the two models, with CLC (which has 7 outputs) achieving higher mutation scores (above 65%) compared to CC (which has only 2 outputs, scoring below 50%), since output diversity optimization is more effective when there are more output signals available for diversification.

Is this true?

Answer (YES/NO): NO